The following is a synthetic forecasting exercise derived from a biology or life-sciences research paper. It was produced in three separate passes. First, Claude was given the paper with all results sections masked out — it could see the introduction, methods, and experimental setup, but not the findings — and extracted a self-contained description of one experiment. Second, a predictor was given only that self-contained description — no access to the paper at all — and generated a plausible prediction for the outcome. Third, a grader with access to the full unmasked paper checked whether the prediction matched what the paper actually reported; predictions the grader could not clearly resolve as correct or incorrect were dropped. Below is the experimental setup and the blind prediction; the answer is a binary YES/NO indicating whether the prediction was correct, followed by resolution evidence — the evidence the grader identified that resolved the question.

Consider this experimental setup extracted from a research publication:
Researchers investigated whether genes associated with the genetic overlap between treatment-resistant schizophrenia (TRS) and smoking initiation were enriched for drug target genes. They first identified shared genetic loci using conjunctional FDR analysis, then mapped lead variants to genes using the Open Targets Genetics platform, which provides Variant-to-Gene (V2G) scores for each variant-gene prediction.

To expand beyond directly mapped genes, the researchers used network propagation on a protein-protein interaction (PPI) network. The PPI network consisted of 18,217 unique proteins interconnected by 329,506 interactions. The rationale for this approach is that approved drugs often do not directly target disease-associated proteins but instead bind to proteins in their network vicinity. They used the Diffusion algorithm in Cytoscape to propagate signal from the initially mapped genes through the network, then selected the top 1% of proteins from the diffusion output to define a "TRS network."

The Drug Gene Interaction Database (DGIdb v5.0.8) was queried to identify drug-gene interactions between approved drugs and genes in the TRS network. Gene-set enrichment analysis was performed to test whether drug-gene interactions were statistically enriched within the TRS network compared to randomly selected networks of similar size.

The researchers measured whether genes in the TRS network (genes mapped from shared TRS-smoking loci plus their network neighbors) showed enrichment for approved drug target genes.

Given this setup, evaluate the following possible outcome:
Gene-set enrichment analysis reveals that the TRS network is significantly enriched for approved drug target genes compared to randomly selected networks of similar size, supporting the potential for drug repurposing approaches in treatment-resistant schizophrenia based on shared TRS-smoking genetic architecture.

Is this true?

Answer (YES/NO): NO